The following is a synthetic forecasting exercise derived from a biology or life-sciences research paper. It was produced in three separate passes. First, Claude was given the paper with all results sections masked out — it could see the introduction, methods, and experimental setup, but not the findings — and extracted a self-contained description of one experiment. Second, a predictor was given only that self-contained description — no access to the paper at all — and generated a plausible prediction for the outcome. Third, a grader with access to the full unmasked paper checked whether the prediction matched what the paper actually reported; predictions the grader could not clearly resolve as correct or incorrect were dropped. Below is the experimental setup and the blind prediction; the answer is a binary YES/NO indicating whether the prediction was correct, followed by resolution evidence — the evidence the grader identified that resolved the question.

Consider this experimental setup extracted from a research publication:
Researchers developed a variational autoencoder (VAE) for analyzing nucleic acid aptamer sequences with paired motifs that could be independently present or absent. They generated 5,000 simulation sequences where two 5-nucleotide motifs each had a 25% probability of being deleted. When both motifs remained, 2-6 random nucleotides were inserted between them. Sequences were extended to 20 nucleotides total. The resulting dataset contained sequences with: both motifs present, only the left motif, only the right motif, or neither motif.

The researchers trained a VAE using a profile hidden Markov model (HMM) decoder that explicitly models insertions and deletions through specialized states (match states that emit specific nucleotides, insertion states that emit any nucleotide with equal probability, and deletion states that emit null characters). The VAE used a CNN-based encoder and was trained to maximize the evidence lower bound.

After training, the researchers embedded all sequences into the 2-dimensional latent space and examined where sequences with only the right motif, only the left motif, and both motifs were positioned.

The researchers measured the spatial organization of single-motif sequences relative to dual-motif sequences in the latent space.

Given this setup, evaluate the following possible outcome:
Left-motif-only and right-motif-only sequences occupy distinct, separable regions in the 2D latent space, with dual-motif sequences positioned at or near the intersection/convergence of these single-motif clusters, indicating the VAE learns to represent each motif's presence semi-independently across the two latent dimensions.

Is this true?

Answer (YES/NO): YES